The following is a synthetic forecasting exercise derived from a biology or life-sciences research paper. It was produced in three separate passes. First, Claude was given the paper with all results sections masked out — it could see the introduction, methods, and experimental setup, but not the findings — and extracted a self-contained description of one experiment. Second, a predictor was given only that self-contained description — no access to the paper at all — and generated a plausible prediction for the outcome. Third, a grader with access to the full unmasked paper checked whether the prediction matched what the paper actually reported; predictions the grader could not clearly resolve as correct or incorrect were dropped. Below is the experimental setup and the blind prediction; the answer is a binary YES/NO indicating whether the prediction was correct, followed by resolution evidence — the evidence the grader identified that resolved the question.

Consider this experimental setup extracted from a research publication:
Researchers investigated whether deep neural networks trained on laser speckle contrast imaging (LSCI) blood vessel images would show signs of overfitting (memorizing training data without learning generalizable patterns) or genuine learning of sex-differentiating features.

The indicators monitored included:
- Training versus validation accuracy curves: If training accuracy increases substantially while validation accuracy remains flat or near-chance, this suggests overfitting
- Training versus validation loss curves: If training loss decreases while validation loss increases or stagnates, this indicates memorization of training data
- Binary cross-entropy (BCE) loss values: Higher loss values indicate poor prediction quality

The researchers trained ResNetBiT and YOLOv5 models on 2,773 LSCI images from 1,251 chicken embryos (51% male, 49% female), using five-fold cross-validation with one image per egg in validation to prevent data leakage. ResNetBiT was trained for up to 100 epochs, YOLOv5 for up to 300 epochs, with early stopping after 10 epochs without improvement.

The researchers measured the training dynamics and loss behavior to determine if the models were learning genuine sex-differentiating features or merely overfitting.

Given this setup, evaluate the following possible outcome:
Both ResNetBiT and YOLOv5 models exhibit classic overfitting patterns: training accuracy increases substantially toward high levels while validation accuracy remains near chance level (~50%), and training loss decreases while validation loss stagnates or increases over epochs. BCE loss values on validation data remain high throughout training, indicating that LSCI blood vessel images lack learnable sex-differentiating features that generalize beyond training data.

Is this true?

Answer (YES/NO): YES